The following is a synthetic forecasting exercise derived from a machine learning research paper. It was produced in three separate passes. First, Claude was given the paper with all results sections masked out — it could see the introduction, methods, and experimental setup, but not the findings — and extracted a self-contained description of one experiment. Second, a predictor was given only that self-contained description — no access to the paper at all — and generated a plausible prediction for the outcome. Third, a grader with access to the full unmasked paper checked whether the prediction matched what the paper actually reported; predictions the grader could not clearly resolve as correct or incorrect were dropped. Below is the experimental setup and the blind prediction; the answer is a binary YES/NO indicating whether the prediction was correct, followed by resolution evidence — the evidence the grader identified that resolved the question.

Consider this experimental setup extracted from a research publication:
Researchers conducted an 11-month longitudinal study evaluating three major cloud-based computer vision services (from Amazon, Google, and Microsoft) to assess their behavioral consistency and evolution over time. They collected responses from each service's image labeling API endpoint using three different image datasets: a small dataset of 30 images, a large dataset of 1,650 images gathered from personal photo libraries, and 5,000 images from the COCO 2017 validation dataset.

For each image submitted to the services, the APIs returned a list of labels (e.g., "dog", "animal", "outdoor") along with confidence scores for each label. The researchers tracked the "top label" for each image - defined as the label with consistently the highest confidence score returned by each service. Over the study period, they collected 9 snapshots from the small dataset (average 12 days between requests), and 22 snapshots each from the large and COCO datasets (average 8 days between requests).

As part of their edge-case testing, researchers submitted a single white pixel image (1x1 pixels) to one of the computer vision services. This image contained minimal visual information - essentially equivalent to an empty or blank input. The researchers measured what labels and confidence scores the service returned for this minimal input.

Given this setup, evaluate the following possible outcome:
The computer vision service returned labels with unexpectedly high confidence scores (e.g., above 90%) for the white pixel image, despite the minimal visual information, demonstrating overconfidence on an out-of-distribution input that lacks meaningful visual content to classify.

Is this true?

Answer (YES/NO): YES